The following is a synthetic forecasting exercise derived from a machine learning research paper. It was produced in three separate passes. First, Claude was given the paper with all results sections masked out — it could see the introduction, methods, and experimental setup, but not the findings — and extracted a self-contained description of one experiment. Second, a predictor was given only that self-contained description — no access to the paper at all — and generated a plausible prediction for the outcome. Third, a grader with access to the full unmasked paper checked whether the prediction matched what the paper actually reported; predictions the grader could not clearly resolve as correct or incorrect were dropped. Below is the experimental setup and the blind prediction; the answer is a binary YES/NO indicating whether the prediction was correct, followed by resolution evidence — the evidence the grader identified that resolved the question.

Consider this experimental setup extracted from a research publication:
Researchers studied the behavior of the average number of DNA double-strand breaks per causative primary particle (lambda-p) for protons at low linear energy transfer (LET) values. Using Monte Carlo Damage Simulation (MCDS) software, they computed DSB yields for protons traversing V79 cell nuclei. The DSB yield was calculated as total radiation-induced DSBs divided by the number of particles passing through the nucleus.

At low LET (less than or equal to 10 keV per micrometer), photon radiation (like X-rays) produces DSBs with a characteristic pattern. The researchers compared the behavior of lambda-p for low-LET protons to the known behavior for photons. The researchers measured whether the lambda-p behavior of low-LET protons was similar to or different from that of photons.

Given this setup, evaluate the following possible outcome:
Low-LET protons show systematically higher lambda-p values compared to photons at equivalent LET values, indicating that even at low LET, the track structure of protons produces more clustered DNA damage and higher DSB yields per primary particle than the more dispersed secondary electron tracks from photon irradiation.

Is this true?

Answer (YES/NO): NO